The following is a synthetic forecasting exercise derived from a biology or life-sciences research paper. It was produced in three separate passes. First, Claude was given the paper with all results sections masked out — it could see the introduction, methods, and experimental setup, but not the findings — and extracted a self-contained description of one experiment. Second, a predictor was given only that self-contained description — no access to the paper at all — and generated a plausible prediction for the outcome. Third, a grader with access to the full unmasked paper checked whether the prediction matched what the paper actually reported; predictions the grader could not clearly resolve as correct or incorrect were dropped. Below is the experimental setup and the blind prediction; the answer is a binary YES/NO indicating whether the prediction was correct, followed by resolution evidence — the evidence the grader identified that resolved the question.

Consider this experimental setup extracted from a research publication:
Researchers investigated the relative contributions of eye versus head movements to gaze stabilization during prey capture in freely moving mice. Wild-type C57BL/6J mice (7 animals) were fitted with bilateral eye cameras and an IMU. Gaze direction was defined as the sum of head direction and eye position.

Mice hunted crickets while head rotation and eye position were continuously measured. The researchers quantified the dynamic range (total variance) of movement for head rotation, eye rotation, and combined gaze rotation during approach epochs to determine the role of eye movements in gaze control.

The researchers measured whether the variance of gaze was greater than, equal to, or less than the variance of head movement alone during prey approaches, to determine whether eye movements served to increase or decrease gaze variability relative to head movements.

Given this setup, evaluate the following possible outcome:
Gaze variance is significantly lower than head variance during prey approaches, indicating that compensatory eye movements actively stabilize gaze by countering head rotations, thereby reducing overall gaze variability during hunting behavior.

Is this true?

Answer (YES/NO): YES